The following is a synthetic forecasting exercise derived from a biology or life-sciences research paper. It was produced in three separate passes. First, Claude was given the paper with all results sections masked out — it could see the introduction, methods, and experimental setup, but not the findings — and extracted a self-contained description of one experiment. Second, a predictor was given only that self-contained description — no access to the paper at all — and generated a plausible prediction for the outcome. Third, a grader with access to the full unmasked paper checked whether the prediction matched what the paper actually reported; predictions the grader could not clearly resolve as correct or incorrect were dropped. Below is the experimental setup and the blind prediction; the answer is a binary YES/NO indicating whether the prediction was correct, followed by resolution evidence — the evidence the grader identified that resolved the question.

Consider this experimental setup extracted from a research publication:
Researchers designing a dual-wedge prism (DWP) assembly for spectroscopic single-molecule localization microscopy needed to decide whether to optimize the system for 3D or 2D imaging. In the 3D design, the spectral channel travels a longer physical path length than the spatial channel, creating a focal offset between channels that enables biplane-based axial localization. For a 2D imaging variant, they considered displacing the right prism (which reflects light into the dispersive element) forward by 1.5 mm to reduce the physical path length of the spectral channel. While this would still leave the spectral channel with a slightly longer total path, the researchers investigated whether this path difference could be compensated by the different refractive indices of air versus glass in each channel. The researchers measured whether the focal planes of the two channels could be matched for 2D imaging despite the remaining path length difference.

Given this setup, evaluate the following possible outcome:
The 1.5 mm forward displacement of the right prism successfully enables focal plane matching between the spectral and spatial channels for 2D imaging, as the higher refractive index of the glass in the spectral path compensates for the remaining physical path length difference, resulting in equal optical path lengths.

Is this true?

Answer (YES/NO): YES